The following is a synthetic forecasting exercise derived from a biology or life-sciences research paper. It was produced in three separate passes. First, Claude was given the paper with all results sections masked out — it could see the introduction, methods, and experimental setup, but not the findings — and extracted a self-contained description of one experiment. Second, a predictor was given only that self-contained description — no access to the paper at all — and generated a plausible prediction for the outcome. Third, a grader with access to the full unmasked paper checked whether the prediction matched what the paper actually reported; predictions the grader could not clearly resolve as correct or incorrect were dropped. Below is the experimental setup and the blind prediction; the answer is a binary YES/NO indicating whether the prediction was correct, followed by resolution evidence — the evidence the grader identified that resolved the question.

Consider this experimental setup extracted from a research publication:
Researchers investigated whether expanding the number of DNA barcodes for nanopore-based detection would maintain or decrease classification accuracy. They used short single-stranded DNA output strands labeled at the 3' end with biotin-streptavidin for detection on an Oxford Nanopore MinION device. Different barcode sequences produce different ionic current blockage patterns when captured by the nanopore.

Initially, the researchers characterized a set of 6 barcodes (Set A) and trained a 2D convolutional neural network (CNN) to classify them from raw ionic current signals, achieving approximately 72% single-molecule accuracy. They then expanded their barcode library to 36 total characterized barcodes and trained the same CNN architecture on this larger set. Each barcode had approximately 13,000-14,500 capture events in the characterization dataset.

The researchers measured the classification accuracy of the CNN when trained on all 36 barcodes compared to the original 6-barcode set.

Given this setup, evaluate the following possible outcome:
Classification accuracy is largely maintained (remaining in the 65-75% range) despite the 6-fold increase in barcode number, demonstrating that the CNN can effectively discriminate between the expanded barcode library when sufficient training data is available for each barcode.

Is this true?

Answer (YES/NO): NO